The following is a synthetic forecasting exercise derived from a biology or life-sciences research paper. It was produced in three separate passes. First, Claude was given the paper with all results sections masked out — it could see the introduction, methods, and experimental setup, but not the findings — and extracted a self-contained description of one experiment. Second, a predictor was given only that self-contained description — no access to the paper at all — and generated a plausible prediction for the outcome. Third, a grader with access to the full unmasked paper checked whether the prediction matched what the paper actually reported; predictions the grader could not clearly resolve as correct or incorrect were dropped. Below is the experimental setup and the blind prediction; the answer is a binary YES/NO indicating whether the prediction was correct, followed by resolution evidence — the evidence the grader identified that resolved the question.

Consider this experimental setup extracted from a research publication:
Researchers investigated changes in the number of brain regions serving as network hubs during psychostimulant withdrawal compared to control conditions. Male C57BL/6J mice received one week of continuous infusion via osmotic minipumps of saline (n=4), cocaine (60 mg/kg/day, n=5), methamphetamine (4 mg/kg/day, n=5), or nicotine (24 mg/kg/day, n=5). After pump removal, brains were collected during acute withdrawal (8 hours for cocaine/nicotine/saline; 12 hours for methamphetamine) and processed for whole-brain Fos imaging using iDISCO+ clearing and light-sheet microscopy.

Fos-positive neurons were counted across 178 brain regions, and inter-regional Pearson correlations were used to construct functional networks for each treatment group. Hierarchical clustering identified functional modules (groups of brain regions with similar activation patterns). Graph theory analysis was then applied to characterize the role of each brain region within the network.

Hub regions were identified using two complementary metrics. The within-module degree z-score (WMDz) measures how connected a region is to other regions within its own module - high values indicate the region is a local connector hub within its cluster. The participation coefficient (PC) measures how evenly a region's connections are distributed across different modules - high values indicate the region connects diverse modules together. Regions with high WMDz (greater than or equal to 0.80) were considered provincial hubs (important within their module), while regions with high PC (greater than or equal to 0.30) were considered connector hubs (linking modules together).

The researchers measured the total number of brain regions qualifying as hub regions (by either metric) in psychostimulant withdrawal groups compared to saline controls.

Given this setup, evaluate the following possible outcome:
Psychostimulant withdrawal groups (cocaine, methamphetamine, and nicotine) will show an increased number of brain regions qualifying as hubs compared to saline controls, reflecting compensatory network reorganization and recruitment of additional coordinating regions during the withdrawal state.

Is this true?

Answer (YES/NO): NO